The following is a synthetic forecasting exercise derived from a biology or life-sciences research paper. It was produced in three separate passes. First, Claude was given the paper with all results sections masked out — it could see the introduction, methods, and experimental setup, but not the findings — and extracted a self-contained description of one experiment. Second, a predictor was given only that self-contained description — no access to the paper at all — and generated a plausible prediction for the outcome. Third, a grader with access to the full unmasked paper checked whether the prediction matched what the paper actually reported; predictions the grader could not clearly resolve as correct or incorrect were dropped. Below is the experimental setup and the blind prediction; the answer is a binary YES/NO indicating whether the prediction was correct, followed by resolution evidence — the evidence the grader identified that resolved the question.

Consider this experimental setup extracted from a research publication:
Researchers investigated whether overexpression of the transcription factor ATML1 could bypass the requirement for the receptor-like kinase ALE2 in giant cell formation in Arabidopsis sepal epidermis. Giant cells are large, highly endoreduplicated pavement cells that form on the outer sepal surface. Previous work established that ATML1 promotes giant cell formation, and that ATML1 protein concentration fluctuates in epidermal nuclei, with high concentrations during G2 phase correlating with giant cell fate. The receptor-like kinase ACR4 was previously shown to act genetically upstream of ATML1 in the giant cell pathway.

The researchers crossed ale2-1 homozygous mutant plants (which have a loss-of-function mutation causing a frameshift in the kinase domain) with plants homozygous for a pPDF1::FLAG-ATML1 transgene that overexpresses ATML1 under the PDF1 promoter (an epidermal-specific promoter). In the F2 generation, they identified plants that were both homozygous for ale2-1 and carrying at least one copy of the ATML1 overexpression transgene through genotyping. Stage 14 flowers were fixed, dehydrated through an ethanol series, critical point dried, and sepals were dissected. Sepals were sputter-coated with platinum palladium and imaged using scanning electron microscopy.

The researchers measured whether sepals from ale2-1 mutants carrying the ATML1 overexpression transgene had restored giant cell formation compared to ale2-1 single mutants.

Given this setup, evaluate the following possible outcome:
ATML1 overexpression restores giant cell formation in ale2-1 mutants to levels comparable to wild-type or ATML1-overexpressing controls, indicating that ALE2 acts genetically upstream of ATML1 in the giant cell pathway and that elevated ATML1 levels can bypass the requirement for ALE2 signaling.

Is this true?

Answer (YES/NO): YES